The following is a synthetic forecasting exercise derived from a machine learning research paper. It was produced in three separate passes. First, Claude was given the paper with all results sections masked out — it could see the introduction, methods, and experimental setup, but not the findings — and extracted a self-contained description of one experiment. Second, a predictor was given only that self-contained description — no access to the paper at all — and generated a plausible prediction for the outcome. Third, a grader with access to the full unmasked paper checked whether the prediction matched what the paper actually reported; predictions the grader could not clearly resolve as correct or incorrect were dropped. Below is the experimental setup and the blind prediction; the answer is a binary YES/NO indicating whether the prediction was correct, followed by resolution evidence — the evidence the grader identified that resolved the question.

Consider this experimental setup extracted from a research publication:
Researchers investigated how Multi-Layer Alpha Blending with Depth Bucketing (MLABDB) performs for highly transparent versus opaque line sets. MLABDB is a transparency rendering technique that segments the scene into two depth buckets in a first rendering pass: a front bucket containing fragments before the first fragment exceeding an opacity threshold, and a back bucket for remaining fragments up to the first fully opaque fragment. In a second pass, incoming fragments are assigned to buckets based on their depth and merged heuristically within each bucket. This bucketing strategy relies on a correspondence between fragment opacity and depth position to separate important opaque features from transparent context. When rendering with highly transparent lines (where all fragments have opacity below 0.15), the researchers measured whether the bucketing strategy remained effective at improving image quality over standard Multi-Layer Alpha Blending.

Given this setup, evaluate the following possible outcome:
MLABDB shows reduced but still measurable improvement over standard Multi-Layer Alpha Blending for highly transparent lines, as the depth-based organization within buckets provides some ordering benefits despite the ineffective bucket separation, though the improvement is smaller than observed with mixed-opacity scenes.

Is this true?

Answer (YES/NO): NO